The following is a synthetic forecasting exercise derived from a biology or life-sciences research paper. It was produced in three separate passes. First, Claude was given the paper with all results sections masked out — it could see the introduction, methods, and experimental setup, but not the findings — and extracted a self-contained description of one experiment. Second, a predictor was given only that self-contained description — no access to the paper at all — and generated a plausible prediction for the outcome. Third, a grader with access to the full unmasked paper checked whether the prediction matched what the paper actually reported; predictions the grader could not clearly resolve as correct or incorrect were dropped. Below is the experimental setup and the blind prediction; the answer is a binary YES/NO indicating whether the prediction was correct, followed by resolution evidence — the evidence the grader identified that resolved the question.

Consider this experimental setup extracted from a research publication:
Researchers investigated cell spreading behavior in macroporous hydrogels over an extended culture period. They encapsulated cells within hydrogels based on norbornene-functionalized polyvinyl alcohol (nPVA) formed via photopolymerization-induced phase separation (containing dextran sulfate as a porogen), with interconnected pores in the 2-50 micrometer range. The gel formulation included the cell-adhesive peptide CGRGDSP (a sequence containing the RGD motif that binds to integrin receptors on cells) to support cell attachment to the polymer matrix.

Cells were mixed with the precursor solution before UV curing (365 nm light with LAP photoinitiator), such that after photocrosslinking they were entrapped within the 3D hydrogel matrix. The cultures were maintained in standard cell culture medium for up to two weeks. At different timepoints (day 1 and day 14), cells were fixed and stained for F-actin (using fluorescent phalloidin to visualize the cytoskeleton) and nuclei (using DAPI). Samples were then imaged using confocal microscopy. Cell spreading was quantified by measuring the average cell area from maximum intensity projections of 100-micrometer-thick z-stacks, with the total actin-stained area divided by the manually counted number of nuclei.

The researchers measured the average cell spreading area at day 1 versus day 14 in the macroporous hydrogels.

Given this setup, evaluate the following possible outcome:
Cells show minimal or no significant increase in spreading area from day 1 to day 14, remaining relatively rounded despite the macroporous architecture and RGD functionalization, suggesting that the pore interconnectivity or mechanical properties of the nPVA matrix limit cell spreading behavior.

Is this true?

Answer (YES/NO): NO